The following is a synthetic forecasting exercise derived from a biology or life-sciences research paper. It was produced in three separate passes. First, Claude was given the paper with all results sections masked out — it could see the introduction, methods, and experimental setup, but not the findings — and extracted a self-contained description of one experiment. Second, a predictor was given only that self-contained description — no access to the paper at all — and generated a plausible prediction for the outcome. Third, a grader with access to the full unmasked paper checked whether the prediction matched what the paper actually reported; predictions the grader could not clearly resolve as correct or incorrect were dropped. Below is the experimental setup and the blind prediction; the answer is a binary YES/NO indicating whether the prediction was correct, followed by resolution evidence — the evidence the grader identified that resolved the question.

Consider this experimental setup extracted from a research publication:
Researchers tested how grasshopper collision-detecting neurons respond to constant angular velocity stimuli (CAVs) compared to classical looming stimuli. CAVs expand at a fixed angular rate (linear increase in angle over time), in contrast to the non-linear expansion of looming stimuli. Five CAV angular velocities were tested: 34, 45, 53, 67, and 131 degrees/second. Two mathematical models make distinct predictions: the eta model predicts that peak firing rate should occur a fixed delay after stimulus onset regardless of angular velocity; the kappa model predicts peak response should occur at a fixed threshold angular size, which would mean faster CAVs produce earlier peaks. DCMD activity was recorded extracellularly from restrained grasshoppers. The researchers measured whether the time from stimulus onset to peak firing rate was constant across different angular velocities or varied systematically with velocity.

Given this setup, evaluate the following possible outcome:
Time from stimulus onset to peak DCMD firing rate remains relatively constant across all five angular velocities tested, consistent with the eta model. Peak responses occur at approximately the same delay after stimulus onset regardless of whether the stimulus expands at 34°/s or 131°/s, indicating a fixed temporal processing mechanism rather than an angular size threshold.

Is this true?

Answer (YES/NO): YES